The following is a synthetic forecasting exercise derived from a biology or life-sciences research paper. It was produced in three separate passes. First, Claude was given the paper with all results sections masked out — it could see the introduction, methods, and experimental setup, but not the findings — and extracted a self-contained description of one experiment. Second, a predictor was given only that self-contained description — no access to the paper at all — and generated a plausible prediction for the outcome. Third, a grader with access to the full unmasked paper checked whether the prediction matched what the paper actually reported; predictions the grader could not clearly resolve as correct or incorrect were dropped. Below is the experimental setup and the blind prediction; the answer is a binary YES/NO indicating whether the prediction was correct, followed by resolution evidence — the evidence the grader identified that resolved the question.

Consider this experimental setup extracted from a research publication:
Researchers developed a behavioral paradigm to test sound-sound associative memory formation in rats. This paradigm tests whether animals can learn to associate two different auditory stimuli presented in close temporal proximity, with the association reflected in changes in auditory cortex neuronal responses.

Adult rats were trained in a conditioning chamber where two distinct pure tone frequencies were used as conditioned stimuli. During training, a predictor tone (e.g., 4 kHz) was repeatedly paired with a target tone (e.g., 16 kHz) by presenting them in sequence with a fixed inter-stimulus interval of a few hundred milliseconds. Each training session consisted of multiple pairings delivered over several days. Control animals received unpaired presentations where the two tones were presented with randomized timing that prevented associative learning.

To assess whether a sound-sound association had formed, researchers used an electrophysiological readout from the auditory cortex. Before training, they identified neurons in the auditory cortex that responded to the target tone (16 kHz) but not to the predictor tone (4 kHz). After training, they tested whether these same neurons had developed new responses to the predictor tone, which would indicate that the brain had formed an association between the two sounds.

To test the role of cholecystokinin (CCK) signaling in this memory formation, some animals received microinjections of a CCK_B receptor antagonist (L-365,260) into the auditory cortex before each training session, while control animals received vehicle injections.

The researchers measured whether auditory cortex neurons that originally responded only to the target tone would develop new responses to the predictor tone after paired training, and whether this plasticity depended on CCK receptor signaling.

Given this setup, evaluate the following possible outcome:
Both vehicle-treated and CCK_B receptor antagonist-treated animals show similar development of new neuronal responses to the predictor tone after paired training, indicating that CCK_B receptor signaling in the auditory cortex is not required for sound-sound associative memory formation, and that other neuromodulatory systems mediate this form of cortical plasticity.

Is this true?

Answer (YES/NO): NO